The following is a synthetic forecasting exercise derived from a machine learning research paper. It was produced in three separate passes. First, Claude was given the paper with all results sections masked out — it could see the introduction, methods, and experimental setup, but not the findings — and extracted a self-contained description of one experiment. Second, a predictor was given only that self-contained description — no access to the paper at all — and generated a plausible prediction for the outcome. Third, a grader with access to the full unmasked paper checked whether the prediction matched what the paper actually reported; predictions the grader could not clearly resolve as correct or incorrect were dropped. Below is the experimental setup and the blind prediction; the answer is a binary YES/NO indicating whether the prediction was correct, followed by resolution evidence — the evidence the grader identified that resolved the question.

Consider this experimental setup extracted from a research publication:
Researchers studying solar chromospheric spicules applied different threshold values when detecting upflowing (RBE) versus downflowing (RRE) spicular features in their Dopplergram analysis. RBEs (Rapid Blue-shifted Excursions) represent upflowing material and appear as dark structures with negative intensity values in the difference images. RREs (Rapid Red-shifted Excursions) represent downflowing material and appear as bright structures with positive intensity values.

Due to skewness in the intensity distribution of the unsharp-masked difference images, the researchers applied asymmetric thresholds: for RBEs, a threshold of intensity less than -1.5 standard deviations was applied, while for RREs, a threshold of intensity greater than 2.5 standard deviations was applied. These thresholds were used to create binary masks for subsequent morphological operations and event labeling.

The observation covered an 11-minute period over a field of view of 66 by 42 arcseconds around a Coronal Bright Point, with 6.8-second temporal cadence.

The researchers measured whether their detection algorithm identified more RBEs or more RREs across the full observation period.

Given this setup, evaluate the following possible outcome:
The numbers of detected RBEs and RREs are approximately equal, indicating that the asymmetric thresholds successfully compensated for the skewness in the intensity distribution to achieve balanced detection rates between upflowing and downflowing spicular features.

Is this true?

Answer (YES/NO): NO